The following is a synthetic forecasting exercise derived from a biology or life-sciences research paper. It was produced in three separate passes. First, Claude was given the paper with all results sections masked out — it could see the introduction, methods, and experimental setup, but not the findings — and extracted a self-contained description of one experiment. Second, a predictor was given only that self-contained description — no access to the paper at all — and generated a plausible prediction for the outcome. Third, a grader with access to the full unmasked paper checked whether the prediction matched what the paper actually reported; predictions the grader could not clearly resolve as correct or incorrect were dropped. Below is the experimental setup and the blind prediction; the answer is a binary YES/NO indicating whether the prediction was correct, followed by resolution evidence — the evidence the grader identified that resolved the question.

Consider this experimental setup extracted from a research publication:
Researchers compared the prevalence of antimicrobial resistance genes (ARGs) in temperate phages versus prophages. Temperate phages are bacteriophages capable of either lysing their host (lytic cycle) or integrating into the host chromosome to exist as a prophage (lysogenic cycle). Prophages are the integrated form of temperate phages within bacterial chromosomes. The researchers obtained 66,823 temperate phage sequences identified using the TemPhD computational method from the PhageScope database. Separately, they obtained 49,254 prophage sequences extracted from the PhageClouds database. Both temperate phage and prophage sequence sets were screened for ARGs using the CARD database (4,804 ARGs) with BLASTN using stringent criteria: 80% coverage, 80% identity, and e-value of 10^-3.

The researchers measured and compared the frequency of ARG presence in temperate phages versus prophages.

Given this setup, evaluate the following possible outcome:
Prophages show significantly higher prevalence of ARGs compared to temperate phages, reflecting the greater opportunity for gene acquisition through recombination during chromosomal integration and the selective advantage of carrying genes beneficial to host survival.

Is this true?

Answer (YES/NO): NO